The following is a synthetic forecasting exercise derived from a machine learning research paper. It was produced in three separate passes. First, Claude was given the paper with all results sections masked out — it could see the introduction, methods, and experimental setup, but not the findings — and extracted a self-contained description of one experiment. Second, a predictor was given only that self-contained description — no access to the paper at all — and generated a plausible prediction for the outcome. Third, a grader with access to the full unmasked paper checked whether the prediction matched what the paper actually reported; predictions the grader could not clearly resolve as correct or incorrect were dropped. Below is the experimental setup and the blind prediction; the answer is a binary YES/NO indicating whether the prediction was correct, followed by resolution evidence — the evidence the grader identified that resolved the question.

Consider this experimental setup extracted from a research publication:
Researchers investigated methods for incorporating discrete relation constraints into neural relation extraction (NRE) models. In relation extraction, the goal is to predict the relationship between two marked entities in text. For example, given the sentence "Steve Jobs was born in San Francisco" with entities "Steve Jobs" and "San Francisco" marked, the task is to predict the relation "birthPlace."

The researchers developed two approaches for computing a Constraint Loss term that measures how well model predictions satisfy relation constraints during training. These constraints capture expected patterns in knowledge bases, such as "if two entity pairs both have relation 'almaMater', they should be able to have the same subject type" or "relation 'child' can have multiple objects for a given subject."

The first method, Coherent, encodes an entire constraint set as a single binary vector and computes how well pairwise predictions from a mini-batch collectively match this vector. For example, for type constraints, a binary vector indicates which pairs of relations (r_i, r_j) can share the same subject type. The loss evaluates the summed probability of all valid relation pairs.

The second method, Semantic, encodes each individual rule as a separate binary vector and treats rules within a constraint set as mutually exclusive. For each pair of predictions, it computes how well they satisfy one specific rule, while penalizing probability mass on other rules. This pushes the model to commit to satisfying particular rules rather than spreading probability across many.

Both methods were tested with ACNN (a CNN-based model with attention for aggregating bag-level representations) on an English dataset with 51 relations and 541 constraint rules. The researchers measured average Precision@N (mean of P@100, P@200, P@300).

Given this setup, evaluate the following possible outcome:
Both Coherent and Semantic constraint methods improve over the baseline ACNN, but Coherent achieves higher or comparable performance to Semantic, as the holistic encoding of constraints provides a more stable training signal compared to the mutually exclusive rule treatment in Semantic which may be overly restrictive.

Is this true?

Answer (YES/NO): NO